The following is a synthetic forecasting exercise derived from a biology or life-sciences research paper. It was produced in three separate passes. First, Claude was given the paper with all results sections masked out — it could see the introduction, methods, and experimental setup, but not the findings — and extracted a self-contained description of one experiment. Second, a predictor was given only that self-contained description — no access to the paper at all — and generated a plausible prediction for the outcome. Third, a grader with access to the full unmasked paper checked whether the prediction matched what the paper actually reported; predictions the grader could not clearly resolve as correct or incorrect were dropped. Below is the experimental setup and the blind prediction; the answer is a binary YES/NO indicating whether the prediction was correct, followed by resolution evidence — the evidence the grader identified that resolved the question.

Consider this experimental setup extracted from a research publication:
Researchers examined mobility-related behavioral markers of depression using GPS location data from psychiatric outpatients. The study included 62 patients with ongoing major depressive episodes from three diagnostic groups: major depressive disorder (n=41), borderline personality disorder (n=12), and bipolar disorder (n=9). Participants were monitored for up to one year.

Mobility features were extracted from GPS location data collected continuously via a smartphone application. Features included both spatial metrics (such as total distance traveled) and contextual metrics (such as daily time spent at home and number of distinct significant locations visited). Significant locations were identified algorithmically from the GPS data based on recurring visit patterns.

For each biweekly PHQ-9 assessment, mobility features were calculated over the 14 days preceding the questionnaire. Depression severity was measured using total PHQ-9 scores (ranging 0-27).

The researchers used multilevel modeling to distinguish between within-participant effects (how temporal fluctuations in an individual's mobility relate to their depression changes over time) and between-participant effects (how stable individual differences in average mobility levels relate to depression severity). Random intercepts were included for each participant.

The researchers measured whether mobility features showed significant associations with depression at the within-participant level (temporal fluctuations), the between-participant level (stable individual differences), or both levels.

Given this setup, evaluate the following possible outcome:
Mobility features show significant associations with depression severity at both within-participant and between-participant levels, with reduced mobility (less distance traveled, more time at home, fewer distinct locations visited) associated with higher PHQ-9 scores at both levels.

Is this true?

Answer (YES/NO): NO